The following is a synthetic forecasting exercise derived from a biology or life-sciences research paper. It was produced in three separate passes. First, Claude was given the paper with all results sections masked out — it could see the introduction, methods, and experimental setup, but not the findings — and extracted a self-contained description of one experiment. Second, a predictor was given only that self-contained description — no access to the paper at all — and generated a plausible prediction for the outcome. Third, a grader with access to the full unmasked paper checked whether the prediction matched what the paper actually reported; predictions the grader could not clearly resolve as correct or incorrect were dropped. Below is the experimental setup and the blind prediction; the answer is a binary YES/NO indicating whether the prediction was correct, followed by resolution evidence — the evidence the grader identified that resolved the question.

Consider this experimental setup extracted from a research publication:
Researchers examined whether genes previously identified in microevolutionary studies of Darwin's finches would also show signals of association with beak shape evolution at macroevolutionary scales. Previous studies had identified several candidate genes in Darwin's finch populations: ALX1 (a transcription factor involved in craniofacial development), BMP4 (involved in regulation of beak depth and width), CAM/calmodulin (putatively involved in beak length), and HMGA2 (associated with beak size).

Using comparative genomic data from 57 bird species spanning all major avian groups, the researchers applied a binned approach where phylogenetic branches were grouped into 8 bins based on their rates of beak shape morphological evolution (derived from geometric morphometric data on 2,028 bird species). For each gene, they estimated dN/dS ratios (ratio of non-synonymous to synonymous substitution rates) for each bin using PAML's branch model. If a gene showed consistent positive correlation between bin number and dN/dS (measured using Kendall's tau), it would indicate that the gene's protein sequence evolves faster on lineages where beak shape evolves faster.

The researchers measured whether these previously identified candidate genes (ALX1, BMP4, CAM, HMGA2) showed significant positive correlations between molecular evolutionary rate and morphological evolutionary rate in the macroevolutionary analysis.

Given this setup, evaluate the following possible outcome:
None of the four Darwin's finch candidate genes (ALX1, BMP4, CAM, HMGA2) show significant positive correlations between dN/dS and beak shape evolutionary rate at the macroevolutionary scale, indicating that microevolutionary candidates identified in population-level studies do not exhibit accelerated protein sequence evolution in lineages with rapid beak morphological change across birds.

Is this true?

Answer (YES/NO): YES